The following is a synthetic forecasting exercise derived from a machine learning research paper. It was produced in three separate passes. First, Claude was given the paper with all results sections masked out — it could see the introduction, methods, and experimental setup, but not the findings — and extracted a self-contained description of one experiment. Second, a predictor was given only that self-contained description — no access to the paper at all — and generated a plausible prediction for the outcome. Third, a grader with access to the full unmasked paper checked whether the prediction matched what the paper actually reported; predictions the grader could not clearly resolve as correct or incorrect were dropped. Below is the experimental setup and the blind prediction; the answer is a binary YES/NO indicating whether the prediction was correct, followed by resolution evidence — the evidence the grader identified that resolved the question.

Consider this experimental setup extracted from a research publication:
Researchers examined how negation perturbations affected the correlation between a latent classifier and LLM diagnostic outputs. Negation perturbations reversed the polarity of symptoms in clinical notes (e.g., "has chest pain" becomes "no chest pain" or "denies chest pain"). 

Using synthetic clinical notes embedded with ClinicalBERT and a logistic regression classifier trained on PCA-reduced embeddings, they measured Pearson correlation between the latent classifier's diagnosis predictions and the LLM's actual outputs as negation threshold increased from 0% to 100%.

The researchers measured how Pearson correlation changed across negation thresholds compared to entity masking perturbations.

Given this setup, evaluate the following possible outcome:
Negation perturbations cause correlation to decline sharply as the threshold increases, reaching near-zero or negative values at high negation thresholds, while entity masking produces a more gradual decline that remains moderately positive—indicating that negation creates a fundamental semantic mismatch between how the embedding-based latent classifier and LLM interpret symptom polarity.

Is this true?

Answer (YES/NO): NO